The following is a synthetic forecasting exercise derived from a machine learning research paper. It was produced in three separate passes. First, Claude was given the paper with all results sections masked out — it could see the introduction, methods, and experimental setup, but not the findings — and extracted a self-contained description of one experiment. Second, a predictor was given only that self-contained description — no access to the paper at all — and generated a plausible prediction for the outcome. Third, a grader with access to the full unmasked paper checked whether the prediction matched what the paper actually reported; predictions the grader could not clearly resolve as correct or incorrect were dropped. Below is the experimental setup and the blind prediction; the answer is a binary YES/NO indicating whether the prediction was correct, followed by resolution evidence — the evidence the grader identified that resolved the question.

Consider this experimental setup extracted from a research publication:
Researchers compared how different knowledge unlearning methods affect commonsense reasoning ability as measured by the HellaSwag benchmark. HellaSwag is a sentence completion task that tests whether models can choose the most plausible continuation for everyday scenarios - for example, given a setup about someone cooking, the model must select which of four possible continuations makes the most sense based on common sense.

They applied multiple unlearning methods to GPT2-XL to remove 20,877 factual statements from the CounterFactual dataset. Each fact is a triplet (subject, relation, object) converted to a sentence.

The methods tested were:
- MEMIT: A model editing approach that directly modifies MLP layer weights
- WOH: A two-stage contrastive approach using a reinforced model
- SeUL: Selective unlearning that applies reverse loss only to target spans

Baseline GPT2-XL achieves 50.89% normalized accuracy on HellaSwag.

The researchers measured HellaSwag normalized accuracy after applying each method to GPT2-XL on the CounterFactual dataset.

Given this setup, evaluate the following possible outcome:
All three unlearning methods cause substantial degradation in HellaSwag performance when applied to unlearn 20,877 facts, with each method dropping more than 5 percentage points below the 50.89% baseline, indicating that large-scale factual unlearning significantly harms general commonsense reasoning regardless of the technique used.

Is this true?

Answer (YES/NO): NO